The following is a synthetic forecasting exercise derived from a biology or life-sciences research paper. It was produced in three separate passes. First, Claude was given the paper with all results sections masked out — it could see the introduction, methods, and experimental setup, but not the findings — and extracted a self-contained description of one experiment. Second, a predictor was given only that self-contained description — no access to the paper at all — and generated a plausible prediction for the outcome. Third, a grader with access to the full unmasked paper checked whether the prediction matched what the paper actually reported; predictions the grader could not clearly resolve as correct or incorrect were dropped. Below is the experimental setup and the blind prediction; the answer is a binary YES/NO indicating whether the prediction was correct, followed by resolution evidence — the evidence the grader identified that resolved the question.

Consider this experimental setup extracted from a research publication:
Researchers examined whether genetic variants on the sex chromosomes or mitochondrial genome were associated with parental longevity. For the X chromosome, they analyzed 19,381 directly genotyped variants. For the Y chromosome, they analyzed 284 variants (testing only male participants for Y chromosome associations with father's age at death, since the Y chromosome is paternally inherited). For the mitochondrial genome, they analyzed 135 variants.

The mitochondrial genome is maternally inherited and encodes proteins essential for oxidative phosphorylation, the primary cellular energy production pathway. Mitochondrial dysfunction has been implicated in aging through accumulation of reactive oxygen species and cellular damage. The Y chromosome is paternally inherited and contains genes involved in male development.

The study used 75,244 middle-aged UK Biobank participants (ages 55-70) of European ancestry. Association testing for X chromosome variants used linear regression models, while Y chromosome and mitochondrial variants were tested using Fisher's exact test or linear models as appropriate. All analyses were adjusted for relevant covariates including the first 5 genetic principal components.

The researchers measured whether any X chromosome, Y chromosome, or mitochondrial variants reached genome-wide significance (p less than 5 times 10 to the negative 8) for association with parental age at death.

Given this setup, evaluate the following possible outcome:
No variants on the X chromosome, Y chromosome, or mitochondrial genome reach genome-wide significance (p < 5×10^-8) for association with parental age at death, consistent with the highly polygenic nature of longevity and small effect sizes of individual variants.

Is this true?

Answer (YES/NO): YES